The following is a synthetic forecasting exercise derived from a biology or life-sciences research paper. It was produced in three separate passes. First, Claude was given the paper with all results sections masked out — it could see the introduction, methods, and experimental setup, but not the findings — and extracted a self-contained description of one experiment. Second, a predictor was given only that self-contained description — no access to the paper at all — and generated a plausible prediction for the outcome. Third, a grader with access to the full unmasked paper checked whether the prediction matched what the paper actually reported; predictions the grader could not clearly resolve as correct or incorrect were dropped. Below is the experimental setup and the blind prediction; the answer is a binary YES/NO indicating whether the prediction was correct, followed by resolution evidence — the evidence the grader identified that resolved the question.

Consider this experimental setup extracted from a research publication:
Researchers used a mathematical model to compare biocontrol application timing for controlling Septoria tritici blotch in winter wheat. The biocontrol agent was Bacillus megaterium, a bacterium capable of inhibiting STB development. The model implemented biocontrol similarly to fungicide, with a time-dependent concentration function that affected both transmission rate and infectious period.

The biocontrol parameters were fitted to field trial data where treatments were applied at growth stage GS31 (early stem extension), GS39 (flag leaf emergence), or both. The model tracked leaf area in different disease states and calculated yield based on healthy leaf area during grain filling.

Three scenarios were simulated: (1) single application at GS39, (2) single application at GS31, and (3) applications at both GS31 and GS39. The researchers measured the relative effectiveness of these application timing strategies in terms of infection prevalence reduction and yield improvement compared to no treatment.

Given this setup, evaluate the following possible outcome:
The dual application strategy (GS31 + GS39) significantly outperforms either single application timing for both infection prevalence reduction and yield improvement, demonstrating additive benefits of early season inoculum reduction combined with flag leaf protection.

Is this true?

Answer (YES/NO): YES